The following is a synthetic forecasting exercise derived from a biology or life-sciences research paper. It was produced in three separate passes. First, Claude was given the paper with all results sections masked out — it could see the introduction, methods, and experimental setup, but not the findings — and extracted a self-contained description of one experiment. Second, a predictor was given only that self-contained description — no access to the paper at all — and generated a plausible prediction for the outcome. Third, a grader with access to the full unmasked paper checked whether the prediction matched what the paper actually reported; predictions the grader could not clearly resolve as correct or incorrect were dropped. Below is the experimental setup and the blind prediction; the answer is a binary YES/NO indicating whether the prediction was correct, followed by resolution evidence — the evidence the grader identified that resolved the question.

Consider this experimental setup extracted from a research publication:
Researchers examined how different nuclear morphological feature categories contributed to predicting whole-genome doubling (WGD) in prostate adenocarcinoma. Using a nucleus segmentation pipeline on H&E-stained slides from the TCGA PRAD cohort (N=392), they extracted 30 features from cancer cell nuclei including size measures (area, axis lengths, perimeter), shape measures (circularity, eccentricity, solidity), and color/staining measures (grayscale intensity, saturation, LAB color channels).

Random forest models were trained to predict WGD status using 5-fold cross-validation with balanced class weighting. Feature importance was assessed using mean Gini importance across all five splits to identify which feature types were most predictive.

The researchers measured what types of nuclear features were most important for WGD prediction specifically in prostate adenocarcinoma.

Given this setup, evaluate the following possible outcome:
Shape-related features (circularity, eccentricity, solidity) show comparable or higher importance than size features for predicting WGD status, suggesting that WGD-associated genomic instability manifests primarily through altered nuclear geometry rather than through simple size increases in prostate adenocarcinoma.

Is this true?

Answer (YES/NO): NO